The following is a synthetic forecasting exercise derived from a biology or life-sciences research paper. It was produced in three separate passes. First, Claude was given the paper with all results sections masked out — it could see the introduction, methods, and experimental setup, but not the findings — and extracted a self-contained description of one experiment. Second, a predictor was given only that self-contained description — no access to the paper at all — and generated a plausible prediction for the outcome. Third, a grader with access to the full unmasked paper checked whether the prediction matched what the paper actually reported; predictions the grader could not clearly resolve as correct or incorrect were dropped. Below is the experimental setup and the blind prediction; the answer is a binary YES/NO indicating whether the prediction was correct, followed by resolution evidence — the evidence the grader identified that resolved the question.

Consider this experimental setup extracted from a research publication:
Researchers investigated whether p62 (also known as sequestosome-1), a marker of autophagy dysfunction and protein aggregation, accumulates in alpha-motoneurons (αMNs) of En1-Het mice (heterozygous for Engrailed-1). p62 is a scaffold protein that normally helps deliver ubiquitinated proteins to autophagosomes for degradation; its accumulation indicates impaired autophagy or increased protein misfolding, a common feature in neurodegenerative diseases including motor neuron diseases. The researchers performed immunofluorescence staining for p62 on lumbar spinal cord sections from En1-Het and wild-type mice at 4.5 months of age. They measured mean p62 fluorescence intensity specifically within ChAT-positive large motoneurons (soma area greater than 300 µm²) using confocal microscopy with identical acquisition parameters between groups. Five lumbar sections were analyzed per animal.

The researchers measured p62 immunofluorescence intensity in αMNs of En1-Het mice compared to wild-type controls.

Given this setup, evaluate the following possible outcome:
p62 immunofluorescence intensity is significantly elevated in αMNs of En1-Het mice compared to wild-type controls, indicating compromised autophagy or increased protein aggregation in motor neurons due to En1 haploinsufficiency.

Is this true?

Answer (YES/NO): YES